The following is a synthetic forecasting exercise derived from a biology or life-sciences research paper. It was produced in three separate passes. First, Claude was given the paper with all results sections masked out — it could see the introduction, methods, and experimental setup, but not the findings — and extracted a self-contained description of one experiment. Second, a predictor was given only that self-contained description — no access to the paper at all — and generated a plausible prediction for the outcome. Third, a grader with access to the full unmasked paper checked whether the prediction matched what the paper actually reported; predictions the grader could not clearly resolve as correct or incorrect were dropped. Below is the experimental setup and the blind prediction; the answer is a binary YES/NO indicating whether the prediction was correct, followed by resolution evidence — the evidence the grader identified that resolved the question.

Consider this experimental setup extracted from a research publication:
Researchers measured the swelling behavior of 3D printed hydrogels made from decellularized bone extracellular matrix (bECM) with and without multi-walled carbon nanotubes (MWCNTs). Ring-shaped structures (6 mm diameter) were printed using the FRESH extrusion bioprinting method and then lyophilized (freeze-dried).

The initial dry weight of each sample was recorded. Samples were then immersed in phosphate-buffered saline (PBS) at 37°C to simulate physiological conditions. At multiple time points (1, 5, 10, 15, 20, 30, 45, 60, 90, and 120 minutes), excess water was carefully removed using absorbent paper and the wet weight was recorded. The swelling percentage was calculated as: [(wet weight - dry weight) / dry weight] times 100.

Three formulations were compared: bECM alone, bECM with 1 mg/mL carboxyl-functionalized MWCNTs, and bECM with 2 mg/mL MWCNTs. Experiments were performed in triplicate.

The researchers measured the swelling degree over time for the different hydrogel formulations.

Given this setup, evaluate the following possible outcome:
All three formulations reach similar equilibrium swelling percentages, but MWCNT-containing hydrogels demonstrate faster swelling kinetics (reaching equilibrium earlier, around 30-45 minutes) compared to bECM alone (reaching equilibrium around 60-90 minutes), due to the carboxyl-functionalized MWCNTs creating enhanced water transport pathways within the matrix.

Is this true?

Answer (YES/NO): NO